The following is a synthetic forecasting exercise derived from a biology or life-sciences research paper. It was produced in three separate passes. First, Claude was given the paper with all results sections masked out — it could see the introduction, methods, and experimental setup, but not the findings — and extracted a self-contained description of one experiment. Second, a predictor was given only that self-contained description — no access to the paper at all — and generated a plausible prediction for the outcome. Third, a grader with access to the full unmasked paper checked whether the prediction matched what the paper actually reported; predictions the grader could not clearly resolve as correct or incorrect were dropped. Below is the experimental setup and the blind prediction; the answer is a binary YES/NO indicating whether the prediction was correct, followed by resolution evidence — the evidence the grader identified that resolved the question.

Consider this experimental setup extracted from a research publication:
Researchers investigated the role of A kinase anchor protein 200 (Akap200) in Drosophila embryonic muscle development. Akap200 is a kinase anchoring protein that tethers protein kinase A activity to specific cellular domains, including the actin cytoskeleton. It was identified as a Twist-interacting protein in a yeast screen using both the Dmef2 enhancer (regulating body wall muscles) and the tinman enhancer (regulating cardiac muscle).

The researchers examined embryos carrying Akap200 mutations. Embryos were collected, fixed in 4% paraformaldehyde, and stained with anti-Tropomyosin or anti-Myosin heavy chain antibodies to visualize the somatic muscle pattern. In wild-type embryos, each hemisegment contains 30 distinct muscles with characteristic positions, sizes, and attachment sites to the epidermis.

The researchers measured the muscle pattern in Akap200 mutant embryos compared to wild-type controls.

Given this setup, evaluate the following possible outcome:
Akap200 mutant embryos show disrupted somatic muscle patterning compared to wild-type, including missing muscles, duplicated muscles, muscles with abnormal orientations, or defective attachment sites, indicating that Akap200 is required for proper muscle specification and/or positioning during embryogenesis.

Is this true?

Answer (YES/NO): YES